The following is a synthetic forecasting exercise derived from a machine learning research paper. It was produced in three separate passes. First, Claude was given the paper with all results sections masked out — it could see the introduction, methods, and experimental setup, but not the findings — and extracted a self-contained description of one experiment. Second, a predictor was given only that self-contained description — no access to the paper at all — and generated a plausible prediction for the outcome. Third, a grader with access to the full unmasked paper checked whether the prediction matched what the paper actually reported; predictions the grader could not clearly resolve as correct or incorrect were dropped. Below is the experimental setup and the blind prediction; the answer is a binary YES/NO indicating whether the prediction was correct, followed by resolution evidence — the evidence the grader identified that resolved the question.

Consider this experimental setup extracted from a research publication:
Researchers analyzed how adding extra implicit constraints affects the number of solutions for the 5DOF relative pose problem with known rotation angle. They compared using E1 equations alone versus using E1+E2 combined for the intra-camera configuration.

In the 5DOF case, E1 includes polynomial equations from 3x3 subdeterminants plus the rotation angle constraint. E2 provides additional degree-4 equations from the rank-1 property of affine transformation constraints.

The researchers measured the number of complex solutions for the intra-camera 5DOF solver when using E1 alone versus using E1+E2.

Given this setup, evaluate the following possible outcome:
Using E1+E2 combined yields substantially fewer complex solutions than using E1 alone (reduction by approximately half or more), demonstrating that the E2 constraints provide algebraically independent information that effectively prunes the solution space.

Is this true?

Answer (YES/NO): NO